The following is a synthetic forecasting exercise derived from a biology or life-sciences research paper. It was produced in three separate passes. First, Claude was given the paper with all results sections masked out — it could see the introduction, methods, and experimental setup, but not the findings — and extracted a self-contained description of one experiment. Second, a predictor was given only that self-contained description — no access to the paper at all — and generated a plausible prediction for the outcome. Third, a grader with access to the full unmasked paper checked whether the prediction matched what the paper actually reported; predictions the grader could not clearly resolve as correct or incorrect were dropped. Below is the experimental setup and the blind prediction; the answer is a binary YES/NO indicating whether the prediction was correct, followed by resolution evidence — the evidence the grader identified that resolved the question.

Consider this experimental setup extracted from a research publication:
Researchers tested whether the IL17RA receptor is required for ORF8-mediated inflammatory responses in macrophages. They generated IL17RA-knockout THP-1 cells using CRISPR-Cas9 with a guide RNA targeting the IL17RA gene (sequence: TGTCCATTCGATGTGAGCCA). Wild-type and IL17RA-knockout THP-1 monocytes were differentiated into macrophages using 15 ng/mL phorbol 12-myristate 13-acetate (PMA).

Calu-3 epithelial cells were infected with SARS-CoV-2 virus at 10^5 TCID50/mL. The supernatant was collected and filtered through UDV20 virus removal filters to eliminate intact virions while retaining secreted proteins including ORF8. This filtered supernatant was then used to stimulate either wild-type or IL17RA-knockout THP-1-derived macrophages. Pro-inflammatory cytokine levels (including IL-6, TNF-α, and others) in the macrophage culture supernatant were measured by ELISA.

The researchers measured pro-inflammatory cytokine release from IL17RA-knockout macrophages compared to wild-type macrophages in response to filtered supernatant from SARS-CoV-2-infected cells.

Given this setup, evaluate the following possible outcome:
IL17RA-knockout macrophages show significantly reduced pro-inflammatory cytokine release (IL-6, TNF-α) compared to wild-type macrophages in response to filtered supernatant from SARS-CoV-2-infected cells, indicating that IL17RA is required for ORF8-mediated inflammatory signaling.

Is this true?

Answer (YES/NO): YES